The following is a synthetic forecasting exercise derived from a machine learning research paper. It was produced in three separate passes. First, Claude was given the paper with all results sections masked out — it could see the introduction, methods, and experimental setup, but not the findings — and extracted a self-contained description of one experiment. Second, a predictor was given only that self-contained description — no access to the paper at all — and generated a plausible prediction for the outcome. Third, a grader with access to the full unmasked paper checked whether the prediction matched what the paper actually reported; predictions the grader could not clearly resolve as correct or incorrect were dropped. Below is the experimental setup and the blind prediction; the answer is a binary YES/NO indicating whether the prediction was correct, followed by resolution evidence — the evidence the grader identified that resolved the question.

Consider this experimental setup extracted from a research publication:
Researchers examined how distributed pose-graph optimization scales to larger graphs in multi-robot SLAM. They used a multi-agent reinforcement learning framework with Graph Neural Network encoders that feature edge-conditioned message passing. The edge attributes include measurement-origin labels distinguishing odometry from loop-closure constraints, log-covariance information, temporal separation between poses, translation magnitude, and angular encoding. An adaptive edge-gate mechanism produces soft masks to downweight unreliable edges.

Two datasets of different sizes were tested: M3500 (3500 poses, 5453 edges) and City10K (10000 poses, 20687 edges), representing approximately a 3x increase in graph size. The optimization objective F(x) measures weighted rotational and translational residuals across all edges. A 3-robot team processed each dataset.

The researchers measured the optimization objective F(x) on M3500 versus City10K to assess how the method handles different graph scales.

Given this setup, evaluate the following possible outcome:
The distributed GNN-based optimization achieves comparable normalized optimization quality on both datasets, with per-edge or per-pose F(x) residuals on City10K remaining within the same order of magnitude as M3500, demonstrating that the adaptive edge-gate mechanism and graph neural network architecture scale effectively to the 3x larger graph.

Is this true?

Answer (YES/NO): NO